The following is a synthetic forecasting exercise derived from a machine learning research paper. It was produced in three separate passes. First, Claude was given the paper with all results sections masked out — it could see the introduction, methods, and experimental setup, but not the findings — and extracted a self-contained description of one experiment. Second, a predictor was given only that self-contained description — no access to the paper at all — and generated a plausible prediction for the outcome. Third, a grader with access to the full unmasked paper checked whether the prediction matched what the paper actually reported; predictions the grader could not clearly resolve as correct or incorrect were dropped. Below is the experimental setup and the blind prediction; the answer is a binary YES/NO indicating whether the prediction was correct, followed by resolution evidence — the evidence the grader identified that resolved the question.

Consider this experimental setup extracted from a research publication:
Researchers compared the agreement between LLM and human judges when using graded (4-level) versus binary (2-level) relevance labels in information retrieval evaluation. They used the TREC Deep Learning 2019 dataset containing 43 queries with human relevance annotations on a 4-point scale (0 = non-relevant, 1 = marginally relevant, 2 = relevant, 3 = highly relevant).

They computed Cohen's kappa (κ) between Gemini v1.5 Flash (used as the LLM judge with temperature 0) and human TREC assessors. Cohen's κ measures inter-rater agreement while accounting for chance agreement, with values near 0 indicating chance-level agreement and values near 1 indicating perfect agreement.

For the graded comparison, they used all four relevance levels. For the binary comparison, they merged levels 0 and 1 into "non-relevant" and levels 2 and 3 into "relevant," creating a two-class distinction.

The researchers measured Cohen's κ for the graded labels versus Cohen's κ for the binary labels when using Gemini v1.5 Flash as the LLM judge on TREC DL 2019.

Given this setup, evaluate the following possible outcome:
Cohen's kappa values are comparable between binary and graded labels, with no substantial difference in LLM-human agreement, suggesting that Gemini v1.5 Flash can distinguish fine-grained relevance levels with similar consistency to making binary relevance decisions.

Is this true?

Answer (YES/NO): NO